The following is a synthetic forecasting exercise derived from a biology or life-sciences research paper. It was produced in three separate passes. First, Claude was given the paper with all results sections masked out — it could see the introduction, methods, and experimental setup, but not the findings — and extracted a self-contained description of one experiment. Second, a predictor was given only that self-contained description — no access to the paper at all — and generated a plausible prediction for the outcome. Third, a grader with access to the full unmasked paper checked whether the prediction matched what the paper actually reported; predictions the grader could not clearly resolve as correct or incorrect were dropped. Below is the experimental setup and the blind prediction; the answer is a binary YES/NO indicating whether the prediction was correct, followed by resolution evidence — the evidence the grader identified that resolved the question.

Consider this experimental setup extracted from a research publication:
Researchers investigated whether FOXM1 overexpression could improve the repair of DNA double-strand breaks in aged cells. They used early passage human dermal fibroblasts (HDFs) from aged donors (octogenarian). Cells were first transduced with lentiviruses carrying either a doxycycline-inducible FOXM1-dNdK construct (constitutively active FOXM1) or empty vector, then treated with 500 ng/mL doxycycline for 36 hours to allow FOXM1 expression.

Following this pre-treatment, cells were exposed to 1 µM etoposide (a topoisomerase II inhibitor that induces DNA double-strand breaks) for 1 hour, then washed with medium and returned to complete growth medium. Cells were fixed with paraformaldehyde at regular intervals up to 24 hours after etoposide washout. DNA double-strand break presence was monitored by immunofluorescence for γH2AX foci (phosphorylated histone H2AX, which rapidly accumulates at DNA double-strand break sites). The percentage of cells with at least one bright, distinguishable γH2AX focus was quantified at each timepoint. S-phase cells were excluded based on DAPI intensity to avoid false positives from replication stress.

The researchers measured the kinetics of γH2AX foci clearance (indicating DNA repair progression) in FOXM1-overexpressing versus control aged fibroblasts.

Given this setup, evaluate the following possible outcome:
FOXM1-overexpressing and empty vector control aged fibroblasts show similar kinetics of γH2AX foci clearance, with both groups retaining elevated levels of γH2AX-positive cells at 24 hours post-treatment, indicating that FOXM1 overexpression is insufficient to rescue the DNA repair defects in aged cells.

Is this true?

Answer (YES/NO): NO